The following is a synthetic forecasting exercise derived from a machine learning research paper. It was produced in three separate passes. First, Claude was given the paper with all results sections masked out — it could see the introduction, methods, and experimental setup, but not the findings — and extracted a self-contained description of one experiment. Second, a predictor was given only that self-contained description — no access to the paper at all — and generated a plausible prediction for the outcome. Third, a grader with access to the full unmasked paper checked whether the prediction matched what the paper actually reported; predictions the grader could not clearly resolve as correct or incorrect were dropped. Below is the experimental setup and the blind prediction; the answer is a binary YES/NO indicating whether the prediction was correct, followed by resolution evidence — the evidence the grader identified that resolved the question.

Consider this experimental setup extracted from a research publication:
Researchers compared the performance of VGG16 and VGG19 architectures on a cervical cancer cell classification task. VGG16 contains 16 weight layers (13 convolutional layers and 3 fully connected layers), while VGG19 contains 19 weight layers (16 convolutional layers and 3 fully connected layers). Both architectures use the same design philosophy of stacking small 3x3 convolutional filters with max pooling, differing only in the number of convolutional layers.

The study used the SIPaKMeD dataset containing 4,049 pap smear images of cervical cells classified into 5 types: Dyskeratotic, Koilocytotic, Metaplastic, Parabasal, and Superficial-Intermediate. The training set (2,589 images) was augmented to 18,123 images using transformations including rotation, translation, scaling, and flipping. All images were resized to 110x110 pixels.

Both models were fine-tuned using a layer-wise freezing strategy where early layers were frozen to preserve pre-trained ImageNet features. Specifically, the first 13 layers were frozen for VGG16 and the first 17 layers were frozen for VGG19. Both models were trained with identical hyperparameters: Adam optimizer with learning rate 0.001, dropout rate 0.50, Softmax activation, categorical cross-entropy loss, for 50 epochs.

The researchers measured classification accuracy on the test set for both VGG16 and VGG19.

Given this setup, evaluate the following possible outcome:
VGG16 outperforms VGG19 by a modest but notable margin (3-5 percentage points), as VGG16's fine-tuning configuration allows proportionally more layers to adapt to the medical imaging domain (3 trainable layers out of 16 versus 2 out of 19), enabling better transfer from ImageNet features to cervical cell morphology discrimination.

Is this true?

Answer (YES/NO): NO